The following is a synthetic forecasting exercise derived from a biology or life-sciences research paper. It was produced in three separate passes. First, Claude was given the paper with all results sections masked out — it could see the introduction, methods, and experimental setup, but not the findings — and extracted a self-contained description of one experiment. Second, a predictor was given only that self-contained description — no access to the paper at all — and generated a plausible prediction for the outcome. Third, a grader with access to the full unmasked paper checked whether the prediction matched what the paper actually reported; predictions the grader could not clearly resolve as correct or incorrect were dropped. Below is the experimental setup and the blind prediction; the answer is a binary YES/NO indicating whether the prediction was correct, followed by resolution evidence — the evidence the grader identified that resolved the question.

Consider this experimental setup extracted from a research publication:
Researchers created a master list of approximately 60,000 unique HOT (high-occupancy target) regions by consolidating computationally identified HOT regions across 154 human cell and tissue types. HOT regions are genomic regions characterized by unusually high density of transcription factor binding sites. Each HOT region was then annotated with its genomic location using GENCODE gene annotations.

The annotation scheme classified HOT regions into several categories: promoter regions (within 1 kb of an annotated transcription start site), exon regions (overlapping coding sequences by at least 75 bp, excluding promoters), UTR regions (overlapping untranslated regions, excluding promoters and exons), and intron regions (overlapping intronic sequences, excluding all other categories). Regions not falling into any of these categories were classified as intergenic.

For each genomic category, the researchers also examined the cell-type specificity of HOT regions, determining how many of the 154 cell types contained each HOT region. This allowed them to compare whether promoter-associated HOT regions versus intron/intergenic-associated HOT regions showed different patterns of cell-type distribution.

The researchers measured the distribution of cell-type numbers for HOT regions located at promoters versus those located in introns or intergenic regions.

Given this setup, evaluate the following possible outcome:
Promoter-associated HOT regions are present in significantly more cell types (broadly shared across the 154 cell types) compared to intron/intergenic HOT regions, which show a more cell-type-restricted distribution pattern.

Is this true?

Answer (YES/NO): YES